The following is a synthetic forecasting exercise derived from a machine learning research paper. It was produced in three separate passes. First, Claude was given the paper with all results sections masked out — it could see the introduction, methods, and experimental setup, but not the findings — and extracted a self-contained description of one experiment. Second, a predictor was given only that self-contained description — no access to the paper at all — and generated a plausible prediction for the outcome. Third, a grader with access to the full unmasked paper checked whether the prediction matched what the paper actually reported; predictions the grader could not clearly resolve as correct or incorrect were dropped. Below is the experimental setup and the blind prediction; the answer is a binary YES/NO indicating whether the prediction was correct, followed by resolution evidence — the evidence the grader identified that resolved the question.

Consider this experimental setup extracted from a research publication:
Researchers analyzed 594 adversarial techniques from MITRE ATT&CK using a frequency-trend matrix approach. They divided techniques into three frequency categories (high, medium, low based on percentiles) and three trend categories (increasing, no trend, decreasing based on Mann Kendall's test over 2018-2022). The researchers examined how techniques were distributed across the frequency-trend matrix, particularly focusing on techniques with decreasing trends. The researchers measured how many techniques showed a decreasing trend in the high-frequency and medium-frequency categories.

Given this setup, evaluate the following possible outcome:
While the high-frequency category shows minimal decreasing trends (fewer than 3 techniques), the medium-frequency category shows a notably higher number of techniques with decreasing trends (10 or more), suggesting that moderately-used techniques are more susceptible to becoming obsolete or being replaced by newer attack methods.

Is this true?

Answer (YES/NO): NO